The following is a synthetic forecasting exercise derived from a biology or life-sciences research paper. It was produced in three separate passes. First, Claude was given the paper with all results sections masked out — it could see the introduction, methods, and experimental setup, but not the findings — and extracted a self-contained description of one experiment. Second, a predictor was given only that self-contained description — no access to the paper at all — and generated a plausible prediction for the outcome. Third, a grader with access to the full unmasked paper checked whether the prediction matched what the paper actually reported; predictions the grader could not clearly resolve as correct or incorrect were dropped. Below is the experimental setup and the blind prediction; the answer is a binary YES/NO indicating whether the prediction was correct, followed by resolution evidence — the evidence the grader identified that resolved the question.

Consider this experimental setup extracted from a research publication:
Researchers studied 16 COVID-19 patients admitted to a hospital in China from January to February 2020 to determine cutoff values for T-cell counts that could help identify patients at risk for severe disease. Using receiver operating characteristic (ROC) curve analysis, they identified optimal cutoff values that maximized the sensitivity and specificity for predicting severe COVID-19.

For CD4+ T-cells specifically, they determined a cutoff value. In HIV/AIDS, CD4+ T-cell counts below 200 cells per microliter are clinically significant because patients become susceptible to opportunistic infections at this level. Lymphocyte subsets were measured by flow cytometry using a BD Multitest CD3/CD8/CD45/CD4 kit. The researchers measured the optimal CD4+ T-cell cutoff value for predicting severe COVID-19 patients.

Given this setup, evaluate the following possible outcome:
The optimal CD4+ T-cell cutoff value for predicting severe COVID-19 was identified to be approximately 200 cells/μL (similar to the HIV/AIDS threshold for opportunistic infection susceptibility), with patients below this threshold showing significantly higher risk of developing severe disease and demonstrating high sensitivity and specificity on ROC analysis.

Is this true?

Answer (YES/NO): NO